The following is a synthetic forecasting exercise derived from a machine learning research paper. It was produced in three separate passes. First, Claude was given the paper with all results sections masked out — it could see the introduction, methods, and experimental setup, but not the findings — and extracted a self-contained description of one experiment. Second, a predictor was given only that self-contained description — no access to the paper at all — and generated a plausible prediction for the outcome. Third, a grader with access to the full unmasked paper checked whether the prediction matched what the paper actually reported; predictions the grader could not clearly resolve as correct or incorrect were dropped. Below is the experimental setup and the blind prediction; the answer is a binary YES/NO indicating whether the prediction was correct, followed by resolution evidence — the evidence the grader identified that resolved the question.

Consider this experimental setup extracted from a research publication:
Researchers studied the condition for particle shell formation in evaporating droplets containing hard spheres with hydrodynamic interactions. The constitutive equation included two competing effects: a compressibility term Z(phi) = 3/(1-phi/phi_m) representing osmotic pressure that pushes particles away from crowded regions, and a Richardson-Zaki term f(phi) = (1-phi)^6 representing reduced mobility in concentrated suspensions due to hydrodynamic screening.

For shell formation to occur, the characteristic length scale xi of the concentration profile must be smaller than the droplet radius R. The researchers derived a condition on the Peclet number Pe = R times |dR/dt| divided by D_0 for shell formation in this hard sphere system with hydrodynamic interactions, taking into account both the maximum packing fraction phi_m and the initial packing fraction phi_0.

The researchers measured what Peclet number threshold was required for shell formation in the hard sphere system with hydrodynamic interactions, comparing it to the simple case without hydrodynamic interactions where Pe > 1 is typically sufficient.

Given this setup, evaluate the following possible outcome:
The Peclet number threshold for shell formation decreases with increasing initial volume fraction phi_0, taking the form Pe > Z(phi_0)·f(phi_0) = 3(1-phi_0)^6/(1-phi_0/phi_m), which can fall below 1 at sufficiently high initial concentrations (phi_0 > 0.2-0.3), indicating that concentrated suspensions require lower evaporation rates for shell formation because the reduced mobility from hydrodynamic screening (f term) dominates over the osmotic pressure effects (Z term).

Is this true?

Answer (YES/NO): NO